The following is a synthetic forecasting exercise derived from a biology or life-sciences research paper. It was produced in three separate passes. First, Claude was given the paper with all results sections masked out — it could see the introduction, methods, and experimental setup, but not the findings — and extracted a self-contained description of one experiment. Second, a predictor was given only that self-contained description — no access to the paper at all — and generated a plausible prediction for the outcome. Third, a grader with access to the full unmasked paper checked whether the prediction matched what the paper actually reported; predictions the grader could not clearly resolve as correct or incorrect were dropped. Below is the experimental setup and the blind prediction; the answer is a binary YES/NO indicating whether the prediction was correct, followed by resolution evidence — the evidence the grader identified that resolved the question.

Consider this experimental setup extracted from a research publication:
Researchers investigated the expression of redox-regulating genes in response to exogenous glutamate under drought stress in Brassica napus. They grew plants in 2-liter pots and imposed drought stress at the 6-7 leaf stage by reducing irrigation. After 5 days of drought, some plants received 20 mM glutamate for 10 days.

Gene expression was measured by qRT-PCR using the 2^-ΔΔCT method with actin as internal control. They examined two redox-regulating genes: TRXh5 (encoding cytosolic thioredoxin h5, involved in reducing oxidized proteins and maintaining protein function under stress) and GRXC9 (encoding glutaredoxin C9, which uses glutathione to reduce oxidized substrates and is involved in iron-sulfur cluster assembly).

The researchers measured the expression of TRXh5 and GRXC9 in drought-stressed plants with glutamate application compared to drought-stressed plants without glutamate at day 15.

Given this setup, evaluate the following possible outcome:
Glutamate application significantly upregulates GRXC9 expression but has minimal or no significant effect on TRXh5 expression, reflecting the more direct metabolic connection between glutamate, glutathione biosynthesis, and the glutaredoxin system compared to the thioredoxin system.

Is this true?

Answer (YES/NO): NO